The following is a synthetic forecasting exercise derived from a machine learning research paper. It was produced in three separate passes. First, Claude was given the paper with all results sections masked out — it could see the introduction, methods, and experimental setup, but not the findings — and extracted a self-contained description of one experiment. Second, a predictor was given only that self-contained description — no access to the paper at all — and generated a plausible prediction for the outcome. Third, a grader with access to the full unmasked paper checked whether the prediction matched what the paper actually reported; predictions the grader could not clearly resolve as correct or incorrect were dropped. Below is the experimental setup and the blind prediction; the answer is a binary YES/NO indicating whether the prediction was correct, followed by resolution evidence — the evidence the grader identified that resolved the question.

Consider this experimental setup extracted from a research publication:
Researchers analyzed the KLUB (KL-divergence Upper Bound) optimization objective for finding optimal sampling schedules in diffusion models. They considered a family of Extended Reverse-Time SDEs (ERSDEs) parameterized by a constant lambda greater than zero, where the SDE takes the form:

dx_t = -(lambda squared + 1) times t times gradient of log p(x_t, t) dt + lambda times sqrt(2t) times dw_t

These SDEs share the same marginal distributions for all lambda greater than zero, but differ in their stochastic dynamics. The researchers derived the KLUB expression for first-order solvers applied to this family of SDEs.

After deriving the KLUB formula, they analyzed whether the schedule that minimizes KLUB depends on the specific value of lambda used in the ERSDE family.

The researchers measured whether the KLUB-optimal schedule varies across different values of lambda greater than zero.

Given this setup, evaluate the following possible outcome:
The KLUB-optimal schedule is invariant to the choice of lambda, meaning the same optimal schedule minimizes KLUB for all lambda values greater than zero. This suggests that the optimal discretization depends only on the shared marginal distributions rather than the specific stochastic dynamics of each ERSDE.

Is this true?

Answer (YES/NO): YES